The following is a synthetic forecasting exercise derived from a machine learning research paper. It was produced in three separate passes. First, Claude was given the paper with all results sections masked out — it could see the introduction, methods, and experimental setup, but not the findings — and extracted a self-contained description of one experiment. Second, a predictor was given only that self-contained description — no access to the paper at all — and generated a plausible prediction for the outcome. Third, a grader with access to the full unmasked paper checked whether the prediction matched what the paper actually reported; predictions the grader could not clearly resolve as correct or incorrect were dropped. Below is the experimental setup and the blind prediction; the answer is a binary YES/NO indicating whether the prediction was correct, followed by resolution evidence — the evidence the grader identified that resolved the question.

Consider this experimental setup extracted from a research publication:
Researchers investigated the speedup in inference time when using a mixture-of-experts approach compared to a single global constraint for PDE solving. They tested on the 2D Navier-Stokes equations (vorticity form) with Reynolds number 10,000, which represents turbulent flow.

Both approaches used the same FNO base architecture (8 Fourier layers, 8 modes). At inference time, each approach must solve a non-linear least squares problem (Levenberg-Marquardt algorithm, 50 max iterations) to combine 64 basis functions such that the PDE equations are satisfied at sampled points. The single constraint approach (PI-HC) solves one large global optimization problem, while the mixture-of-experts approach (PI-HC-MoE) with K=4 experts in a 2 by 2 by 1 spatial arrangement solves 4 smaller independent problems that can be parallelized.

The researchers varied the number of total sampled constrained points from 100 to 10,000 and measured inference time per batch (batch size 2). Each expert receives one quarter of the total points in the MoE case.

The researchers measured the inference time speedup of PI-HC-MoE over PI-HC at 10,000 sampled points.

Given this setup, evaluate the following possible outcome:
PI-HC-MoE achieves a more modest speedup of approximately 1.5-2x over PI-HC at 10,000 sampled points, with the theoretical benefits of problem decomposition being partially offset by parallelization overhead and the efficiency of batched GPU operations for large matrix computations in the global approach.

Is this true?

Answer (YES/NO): NO